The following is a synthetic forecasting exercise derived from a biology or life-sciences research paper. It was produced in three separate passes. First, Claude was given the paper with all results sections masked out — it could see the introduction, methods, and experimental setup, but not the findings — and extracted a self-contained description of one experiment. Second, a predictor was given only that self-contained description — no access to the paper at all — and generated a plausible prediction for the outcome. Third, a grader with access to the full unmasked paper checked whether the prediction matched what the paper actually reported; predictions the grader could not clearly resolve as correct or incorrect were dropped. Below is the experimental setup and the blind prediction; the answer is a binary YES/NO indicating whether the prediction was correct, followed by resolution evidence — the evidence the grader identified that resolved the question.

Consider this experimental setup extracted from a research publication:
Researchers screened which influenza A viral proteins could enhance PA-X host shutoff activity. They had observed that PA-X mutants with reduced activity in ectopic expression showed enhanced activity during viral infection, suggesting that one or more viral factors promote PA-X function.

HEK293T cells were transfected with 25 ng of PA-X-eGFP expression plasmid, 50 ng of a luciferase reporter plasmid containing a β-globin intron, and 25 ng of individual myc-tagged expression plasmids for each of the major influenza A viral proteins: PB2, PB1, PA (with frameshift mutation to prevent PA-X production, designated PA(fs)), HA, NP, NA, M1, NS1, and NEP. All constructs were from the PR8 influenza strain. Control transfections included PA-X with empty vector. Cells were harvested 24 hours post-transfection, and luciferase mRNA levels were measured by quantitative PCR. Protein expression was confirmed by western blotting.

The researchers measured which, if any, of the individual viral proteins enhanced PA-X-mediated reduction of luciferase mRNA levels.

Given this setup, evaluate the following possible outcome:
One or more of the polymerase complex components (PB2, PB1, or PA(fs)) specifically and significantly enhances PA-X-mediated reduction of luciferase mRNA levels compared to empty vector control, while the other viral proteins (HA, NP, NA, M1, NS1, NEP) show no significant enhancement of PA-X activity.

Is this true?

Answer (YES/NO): NO